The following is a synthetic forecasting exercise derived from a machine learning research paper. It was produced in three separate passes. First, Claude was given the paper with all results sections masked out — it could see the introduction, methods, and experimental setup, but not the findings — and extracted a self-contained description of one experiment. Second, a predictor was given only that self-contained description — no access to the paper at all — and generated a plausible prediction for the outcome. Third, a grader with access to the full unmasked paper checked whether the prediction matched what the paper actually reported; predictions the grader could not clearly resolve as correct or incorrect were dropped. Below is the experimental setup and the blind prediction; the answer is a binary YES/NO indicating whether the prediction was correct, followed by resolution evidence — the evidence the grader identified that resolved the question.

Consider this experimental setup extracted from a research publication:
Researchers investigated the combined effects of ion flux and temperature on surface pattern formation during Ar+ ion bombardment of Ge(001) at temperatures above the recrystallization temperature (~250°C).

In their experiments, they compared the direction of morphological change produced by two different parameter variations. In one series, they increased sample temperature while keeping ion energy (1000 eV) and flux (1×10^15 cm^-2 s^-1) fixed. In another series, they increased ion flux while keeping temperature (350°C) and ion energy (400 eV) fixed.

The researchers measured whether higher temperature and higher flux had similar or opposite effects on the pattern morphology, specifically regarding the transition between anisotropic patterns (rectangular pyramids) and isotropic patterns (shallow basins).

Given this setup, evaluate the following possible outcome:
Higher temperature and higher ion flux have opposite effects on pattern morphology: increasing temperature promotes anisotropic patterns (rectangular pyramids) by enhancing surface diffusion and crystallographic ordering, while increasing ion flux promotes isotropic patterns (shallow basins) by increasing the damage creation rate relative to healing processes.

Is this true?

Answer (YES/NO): NO